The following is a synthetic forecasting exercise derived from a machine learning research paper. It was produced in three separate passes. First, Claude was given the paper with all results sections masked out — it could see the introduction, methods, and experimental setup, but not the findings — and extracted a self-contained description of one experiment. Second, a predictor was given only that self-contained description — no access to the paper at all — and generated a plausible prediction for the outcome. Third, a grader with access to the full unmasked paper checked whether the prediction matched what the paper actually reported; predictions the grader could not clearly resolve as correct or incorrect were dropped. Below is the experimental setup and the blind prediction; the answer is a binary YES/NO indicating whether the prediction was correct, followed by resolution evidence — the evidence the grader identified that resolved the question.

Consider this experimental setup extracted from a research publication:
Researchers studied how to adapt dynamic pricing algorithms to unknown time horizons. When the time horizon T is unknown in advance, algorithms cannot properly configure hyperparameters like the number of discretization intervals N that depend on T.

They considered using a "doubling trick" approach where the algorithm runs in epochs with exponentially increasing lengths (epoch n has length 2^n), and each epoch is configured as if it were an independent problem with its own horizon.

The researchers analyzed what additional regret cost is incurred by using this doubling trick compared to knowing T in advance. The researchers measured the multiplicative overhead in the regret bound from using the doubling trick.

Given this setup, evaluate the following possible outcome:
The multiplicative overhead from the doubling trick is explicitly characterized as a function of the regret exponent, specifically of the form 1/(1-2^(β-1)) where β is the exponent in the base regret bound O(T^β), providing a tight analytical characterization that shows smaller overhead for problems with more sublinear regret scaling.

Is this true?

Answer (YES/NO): NO